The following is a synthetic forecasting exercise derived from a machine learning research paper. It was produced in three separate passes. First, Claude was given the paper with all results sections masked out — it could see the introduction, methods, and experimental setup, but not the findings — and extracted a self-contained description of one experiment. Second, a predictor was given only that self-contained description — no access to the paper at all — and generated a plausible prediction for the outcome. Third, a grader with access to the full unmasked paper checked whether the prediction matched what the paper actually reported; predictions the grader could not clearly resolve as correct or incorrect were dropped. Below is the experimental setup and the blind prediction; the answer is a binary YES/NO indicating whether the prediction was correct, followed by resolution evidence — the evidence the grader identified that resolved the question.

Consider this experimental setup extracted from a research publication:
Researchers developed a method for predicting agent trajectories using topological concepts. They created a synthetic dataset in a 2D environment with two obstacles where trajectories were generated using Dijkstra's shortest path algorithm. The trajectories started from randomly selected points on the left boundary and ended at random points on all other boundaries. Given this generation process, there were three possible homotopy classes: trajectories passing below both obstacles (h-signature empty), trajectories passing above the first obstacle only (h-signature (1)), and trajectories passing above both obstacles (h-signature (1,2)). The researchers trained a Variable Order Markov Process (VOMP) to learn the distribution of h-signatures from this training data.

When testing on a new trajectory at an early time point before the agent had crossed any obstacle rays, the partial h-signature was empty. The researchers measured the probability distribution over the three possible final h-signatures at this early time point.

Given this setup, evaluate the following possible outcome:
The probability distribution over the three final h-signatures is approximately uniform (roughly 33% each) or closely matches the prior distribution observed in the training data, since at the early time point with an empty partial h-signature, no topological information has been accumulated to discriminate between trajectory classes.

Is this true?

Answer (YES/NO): NO